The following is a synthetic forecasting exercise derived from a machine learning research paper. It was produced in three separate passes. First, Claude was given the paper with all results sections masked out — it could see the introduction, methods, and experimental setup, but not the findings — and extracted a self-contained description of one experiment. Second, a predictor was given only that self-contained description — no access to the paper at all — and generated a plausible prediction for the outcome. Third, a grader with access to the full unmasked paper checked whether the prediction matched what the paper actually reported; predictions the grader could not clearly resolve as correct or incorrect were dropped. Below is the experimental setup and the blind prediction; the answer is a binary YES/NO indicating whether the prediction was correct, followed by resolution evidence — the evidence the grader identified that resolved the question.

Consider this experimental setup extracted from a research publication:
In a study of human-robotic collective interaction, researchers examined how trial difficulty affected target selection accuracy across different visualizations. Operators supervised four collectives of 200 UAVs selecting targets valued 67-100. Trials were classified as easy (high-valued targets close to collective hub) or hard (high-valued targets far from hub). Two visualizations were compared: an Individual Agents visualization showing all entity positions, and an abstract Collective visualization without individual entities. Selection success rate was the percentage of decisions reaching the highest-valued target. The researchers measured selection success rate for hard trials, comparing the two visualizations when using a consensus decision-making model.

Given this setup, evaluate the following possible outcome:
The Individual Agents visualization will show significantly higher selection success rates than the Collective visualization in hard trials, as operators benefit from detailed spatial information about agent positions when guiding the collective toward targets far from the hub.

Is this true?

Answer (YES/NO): NO